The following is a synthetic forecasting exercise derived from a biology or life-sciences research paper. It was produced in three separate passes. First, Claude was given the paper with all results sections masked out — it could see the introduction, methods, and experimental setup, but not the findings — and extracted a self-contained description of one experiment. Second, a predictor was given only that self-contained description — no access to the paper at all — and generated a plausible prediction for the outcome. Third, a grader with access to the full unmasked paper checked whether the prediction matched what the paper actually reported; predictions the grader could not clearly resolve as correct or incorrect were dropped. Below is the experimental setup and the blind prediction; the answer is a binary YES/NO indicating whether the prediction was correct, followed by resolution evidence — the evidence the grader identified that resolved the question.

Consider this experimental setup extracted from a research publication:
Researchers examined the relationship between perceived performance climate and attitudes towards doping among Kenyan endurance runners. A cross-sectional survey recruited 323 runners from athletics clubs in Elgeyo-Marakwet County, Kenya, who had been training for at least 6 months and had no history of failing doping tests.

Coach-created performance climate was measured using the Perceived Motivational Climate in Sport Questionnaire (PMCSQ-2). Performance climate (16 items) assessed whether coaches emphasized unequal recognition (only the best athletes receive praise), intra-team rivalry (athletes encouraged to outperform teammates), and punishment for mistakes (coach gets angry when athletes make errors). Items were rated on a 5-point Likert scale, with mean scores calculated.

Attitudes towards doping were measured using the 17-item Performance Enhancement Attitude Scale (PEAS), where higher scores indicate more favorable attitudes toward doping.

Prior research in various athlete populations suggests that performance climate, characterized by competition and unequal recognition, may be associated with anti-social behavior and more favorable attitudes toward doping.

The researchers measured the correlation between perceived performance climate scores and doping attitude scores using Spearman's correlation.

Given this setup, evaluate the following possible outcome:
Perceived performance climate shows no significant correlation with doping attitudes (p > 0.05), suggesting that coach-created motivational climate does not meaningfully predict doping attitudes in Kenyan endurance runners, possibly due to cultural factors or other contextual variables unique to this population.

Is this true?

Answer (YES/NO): NO